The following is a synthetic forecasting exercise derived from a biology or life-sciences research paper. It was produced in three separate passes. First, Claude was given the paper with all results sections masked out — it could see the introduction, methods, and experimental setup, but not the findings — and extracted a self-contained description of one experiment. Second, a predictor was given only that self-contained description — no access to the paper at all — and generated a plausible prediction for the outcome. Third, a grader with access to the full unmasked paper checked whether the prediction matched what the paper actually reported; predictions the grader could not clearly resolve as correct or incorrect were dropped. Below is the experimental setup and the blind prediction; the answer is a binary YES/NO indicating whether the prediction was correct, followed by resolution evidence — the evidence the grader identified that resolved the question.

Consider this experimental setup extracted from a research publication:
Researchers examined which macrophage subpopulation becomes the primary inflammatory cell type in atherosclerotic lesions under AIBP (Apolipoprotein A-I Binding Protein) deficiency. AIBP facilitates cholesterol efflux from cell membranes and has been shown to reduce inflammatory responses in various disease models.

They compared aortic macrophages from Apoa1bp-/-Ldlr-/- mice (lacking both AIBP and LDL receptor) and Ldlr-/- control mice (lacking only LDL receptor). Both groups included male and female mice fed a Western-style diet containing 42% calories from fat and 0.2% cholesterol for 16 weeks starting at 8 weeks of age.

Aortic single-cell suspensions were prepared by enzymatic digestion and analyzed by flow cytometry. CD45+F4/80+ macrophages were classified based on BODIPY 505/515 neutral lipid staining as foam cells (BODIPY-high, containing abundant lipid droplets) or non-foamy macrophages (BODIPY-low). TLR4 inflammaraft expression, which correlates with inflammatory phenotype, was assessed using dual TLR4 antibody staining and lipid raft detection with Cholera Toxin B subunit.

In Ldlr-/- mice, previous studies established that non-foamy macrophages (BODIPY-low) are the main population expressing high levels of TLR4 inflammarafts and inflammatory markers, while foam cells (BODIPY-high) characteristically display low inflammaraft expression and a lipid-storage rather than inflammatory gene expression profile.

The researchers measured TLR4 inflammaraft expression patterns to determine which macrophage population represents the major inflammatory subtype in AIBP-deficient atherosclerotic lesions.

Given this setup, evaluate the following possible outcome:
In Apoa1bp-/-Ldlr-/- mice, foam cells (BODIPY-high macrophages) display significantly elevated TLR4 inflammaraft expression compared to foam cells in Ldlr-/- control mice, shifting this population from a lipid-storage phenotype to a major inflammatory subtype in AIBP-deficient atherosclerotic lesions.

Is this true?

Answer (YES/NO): YES